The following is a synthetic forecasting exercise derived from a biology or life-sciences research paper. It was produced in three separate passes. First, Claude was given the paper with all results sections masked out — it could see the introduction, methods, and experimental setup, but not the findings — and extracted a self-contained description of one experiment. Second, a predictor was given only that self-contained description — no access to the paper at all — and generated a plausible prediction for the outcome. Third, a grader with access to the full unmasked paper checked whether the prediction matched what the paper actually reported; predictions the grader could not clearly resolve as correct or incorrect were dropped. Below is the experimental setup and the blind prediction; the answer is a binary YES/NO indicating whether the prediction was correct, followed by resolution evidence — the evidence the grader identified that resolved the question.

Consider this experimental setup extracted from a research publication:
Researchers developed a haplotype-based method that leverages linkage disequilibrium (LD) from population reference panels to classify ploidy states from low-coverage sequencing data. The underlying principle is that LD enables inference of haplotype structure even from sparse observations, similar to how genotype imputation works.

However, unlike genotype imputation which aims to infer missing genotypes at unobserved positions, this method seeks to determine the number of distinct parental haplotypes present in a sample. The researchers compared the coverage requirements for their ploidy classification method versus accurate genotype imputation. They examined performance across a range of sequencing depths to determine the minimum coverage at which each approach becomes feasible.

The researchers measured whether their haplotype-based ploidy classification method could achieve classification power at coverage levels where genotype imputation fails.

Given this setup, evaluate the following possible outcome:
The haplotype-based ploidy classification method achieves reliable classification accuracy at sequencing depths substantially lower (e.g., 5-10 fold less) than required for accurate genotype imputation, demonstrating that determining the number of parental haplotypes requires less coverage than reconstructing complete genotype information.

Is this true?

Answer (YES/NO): YES